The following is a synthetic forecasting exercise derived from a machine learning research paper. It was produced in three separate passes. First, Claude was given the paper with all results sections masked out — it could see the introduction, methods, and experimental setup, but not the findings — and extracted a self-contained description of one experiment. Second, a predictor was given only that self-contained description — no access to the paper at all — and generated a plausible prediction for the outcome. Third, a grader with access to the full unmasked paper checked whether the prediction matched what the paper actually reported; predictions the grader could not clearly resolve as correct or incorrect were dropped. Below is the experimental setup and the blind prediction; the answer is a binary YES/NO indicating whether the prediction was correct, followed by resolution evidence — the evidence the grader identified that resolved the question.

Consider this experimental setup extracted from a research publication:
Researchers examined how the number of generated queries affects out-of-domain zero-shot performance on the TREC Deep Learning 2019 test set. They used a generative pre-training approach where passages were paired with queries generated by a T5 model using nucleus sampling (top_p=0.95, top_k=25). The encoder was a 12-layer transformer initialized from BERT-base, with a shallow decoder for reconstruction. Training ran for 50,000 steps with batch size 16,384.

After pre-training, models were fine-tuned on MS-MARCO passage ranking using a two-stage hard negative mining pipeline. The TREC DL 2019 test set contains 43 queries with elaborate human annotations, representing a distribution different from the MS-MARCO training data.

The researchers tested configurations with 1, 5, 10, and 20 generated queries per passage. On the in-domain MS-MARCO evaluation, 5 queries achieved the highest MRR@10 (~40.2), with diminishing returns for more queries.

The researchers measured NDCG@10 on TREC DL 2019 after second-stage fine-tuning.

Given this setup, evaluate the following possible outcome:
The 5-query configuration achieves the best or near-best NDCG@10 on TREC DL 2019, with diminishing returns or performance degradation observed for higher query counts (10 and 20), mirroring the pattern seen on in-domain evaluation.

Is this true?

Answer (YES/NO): NO